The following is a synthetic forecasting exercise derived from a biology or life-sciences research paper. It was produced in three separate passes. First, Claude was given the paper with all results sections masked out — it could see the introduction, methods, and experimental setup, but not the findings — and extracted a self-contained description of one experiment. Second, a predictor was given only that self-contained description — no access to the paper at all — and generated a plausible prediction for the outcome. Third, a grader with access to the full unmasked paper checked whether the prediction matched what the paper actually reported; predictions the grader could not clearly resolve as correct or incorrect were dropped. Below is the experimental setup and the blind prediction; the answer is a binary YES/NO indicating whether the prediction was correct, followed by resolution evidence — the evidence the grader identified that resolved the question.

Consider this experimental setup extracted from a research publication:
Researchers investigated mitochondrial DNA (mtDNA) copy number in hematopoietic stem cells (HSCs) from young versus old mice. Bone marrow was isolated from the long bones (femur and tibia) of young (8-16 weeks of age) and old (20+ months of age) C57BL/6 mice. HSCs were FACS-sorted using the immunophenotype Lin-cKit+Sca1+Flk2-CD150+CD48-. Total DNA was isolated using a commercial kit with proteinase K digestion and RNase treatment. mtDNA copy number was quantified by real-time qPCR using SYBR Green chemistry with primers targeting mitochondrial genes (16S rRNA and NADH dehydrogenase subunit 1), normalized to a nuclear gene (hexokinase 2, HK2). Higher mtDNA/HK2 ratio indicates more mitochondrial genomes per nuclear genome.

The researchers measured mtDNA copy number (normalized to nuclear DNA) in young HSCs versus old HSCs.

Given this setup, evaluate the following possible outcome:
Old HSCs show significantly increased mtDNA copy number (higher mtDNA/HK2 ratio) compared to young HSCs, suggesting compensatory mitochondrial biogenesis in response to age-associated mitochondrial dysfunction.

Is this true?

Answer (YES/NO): YES